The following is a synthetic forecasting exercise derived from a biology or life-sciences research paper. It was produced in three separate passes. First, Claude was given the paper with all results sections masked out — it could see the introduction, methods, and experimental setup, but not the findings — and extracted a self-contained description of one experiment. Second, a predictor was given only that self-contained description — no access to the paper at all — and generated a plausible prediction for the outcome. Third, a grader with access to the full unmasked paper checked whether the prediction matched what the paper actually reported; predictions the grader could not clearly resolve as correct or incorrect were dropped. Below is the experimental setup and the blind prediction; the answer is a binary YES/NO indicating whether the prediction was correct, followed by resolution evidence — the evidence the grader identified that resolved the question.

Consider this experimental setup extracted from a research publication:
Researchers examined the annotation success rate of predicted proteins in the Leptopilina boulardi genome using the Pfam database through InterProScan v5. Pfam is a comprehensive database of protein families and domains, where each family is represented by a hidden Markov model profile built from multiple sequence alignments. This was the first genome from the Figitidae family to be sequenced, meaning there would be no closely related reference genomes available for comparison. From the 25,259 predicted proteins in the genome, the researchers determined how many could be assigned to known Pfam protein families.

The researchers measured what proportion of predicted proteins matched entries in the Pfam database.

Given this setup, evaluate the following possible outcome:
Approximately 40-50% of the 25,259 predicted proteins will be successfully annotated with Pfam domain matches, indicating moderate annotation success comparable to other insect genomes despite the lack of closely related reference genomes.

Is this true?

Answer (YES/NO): YES